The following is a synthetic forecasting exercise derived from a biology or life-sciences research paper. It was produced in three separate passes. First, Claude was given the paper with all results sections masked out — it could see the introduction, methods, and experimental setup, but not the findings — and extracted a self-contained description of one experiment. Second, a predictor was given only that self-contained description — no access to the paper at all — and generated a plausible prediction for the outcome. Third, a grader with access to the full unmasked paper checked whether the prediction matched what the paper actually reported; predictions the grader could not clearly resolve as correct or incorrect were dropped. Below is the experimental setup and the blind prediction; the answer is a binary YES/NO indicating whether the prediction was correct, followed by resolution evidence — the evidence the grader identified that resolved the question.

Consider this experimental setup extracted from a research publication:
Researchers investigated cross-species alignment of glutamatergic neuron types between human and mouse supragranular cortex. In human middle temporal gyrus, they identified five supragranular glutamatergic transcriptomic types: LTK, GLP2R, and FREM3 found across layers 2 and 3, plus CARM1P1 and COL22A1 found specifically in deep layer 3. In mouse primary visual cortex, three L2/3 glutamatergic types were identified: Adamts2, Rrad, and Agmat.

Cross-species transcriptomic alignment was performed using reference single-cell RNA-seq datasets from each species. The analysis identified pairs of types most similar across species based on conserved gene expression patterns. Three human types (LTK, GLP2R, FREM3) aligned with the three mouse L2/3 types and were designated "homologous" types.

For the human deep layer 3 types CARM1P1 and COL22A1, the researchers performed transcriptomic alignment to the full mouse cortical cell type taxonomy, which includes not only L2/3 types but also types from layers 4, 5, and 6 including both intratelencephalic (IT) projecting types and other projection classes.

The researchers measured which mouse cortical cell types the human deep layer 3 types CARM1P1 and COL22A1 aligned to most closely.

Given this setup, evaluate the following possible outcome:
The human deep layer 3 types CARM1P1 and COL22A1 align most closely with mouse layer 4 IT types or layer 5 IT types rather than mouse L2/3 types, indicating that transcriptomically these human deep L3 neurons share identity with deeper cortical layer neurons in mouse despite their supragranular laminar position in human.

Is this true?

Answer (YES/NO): NO